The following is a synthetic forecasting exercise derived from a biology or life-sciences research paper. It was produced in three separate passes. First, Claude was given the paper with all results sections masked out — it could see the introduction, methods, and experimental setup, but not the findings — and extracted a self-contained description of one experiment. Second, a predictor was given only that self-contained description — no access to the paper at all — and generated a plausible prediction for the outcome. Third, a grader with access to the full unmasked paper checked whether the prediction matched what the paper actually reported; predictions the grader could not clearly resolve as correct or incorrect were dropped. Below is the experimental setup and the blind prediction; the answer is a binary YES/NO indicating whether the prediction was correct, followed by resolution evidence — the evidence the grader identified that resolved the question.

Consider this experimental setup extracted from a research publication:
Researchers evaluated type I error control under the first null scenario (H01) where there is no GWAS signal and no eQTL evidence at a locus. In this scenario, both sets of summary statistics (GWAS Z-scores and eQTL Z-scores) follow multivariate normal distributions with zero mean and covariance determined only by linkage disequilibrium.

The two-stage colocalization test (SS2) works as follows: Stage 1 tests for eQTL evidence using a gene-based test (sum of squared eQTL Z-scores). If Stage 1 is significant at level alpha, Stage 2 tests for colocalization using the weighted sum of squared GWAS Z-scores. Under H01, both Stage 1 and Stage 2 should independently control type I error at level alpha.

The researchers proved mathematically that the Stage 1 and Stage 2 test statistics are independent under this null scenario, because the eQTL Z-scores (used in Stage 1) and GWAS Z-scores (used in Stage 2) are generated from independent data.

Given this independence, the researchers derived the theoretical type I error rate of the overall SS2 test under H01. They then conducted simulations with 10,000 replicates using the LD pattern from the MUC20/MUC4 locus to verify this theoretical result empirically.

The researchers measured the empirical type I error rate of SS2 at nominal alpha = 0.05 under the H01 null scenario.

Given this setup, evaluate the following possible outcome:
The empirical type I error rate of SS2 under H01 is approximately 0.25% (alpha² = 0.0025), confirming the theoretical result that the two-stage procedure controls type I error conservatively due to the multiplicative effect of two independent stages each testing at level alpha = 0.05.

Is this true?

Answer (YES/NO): YES